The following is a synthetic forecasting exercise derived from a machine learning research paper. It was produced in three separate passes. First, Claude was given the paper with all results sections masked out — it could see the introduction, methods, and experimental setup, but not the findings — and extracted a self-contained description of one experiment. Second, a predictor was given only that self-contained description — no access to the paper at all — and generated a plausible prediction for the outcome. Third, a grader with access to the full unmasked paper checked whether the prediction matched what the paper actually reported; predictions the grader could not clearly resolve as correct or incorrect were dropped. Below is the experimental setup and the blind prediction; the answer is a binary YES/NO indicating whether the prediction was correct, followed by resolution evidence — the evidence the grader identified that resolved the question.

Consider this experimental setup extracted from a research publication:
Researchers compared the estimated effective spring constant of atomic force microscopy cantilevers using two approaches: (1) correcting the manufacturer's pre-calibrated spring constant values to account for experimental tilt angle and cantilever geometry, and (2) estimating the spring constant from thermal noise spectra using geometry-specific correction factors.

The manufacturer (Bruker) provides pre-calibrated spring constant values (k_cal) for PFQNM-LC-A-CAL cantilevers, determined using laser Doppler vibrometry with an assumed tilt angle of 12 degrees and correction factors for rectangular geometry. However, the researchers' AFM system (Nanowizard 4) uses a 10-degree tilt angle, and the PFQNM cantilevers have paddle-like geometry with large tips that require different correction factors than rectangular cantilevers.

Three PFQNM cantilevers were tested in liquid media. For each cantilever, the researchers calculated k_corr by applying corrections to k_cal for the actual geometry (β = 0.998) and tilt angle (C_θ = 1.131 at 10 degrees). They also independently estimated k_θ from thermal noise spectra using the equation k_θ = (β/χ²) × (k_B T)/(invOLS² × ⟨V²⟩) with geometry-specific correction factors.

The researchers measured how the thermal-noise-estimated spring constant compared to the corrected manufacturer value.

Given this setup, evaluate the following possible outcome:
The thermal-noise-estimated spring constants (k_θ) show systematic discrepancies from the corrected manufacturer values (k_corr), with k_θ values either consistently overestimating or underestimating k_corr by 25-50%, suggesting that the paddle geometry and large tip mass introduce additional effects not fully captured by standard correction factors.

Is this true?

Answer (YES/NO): NO